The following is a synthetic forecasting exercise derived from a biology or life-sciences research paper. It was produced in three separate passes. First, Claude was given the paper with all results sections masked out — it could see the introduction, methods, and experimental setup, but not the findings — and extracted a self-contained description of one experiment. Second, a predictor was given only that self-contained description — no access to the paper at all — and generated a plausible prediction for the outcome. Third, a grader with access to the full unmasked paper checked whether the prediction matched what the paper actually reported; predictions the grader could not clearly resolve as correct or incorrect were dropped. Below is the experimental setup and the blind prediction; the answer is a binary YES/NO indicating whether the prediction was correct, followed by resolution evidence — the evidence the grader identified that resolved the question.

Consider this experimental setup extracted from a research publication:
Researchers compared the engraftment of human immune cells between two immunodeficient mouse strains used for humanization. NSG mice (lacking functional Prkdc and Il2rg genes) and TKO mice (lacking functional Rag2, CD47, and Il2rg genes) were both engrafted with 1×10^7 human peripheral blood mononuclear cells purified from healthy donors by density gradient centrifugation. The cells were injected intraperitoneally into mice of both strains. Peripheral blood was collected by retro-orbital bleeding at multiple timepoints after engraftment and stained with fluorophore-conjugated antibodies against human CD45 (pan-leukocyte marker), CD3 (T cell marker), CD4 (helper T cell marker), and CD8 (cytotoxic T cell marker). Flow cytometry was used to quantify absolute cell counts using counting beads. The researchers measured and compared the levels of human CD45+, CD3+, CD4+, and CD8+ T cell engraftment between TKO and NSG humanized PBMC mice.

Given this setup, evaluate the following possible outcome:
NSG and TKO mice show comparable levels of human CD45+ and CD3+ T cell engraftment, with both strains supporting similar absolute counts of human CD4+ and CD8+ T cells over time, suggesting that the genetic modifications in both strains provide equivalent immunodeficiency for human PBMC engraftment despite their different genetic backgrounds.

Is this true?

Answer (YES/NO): YES